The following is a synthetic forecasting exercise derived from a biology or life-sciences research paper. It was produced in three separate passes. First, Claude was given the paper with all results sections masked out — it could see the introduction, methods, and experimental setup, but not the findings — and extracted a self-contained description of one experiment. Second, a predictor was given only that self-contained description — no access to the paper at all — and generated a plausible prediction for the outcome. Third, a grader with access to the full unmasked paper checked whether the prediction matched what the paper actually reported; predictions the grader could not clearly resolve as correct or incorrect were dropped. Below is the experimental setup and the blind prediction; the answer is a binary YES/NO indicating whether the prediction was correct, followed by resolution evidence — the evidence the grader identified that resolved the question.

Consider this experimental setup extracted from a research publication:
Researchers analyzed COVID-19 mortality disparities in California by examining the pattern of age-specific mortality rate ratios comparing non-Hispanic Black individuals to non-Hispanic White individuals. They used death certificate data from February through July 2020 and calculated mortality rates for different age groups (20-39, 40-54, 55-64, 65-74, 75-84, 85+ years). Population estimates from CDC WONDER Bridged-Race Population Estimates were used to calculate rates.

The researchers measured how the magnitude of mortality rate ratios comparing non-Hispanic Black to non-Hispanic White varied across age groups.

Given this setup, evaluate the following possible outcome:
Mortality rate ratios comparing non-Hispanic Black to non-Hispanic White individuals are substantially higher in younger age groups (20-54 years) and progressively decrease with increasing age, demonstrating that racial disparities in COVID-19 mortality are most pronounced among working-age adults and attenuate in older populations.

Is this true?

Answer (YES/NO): YES